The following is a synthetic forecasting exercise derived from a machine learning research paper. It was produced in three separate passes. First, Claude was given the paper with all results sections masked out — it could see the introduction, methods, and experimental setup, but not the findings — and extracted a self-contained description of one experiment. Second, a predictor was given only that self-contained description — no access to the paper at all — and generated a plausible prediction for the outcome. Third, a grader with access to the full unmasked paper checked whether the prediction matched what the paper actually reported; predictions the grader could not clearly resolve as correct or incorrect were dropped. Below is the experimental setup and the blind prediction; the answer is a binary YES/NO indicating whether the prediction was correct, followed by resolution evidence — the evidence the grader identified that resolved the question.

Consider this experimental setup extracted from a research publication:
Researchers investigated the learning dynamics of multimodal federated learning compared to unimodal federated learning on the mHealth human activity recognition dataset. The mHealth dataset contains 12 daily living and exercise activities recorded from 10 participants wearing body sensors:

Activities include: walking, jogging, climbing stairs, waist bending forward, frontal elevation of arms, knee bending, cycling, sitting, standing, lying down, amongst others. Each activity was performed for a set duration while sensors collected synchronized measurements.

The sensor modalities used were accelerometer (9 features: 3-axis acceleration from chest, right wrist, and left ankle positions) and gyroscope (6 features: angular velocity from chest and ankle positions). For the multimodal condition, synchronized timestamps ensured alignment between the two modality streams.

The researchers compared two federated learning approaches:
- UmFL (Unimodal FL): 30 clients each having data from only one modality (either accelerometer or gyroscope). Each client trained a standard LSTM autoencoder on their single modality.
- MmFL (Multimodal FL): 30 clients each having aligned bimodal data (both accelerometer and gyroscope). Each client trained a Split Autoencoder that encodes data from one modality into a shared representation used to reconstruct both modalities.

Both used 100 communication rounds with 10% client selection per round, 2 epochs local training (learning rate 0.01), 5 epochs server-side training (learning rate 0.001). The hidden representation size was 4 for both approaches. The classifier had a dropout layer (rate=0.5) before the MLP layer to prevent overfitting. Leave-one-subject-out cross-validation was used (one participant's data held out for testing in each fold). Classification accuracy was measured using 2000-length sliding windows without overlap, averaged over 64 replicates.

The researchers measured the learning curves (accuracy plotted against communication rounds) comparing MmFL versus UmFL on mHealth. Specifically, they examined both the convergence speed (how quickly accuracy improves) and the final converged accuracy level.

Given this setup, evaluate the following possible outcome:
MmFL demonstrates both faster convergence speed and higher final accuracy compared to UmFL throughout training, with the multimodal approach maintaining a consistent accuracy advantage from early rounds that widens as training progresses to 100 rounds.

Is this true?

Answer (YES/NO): NO